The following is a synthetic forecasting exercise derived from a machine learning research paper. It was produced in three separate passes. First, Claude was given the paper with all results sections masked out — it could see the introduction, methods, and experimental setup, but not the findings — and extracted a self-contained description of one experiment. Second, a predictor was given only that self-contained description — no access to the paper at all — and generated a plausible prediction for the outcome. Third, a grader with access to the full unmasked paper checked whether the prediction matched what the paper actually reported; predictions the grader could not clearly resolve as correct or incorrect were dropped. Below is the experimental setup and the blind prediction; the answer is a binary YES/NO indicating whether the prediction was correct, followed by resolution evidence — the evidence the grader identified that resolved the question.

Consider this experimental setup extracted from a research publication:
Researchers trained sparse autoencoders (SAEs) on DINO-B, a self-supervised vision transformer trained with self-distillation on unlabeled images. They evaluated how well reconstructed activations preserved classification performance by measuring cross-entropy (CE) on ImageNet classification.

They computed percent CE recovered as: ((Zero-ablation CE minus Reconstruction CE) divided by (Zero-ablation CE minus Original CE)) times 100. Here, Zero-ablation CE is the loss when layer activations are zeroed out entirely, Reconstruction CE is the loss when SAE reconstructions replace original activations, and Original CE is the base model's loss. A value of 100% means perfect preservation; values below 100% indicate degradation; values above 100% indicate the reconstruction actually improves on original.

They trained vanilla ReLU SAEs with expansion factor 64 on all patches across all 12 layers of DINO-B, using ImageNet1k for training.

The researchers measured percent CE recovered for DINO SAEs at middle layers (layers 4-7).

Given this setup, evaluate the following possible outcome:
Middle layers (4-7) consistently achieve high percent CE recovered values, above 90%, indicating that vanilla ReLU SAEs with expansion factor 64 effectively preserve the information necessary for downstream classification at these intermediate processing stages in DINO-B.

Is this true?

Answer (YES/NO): YES